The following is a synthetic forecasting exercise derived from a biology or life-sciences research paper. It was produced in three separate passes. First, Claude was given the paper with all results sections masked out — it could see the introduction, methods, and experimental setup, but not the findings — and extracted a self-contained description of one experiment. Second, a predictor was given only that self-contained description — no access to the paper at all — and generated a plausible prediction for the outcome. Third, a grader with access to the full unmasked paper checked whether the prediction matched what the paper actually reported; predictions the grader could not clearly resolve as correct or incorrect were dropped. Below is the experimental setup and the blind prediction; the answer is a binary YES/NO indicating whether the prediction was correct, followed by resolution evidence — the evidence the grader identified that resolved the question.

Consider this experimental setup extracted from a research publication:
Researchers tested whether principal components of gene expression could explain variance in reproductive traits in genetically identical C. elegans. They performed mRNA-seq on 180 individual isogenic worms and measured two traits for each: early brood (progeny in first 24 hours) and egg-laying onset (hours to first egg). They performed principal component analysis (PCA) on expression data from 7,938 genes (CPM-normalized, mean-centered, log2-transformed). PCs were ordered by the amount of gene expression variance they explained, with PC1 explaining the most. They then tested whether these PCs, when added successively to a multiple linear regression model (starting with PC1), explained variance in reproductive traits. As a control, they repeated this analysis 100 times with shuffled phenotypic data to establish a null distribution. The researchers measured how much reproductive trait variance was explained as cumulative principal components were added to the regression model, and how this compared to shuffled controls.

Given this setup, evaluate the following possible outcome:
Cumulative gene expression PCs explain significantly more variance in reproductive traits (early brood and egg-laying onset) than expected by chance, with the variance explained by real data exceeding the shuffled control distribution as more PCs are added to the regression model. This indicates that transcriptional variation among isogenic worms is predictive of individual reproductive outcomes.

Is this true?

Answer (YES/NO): YES